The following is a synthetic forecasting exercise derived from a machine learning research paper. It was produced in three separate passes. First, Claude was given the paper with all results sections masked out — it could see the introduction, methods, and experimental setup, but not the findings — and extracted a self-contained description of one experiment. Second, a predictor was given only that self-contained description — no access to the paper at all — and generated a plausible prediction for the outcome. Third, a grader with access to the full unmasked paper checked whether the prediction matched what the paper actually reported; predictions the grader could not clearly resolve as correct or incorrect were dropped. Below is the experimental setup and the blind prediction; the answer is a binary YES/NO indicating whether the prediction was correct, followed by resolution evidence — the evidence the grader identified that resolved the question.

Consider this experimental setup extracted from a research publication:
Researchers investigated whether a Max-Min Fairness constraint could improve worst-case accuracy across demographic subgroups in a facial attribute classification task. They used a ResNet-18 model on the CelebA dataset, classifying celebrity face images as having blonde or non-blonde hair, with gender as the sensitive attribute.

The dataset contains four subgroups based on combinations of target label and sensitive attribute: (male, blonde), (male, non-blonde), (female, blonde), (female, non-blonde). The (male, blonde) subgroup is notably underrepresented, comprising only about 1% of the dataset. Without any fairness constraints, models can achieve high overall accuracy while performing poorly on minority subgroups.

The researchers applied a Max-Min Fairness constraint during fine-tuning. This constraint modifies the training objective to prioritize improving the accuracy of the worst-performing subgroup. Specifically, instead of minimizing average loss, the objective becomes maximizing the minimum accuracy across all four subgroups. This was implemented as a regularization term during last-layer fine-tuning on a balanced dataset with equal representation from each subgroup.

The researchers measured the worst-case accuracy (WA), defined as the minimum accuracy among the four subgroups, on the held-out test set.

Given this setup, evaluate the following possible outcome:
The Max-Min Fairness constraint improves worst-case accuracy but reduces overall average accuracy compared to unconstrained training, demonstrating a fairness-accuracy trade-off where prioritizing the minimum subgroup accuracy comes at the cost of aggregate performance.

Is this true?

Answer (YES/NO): NO